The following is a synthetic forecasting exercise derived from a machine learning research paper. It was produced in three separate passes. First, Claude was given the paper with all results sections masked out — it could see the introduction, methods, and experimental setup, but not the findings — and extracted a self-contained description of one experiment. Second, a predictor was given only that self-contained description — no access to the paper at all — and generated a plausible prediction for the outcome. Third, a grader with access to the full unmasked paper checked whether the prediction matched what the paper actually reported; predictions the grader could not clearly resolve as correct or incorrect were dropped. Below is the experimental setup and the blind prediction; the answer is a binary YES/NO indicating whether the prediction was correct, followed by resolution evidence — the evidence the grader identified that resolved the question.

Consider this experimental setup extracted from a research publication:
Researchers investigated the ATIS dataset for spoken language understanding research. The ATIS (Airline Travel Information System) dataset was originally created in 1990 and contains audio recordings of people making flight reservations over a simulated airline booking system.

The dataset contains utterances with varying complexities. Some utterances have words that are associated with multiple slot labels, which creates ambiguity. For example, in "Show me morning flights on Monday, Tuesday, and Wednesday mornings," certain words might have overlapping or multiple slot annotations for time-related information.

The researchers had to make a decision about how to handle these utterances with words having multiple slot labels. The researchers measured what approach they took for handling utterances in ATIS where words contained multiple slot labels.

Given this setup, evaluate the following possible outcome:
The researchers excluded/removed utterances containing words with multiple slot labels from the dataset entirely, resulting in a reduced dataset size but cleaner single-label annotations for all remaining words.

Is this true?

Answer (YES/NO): YES